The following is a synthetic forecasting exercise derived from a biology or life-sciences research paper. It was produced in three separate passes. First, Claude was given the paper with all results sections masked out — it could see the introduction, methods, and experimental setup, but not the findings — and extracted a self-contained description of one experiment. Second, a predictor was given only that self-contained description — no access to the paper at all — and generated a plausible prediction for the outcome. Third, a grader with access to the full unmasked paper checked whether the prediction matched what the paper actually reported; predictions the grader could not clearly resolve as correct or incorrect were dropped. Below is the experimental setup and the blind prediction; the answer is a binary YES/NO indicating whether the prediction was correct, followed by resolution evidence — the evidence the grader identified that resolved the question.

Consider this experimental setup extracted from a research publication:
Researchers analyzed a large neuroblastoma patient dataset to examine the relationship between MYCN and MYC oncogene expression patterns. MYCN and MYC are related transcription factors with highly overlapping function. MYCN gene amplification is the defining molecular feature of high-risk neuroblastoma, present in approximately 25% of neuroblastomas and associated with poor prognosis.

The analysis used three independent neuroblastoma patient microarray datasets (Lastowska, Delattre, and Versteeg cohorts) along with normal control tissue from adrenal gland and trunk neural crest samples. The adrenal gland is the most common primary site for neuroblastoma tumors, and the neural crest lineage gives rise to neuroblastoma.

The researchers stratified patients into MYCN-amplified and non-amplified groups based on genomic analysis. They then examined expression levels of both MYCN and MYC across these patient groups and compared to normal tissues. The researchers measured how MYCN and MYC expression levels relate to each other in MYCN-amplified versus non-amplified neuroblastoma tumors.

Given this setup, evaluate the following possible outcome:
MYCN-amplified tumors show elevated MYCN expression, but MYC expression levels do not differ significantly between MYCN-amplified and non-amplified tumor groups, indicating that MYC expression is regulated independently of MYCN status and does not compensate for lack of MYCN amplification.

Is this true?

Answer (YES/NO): NO